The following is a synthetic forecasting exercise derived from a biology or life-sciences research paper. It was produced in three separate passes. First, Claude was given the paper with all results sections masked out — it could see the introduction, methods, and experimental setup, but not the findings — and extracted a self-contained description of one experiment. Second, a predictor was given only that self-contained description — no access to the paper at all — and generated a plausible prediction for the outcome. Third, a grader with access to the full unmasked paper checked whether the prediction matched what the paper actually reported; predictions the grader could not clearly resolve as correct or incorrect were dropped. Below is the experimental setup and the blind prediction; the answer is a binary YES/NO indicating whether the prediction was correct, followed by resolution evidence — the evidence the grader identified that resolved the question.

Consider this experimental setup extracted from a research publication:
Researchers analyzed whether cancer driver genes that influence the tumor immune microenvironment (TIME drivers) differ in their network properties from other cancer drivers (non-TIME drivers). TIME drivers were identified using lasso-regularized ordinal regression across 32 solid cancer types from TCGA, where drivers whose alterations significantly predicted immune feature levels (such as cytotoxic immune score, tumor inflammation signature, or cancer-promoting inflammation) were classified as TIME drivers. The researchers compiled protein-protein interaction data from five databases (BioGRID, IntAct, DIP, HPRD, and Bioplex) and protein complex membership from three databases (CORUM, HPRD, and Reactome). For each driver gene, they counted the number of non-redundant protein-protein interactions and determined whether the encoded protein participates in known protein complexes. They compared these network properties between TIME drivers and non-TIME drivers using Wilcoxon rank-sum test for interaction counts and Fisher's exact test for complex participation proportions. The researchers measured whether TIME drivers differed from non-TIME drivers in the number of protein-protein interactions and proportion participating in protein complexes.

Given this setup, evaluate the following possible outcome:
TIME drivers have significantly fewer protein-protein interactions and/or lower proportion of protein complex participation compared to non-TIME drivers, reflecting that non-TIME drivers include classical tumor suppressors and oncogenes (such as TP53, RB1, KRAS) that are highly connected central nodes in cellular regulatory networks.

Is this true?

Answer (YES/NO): NO